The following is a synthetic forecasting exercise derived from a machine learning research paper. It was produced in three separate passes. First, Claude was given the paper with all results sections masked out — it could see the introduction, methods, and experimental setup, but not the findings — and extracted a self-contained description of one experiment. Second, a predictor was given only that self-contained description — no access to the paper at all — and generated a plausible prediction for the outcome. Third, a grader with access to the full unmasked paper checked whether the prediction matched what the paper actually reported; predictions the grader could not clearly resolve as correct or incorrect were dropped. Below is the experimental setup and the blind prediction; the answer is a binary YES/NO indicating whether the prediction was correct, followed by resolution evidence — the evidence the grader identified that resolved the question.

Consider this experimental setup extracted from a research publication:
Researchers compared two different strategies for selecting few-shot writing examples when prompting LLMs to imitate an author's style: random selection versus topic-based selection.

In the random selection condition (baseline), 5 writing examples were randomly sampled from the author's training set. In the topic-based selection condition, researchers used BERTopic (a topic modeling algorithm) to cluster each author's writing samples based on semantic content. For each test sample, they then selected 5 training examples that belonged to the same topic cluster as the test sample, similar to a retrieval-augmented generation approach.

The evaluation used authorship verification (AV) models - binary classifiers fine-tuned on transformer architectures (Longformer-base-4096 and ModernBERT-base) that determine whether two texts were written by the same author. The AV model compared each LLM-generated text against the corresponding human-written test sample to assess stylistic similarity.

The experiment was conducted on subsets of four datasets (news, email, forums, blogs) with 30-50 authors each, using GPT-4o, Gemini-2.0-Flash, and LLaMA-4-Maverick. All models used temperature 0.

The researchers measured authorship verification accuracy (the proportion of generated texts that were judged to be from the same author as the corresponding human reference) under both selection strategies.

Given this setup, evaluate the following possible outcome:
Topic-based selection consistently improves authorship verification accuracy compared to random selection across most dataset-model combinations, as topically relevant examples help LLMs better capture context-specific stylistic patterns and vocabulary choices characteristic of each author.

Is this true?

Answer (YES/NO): NO